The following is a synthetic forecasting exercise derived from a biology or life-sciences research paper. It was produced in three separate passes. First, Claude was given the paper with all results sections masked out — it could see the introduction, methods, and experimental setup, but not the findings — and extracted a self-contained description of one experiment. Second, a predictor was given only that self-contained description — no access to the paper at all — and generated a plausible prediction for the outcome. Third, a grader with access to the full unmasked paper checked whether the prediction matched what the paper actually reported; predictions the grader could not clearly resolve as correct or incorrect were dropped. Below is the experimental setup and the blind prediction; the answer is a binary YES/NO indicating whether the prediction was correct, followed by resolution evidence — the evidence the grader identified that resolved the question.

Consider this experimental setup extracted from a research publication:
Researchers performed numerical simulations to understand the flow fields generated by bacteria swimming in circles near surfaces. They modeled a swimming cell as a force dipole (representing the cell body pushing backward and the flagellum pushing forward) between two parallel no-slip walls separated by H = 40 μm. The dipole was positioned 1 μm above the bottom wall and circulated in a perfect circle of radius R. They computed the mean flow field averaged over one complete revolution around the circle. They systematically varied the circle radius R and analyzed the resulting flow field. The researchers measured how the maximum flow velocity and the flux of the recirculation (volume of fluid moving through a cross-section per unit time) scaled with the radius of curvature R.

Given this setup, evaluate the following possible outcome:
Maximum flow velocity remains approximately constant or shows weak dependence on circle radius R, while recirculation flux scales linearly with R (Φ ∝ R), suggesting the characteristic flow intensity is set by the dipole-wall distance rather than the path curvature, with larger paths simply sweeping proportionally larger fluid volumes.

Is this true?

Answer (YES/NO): NO